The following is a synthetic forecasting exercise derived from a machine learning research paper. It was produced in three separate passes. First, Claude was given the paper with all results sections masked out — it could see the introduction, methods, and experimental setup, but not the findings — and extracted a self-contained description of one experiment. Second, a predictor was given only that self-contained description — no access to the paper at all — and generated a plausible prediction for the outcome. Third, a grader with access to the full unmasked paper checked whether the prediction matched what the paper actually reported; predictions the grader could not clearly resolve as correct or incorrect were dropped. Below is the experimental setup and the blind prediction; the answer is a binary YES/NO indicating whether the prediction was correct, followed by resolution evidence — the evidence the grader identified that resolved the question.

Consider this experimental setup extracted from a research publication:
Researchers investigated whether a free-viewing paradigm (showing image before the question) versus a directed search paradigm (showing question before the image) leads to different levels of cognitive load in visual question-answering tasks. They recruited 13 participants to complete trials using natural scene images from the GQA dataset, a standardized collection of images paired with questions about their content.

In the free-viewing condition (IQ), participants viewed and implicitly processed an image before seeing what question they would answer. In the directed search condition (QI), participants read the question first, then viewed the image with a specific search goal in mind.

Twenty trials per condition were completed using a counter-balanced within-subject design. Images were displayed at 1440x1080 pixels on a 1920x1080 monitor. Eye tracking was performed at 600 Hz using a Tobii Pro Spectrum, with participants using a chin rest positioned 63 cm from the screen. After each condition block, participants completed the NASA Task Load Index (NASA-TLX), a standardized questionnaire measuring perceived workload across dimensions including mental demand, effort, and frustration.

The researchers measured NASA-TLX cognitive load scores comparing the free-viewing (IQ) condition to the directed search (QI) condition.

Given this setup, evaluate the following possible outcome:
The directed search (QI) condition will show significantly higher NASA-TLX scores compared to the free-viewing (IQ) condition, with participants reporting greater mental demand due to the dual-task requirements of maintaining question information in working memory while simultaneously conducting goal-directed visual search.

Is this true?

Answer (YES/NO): NO